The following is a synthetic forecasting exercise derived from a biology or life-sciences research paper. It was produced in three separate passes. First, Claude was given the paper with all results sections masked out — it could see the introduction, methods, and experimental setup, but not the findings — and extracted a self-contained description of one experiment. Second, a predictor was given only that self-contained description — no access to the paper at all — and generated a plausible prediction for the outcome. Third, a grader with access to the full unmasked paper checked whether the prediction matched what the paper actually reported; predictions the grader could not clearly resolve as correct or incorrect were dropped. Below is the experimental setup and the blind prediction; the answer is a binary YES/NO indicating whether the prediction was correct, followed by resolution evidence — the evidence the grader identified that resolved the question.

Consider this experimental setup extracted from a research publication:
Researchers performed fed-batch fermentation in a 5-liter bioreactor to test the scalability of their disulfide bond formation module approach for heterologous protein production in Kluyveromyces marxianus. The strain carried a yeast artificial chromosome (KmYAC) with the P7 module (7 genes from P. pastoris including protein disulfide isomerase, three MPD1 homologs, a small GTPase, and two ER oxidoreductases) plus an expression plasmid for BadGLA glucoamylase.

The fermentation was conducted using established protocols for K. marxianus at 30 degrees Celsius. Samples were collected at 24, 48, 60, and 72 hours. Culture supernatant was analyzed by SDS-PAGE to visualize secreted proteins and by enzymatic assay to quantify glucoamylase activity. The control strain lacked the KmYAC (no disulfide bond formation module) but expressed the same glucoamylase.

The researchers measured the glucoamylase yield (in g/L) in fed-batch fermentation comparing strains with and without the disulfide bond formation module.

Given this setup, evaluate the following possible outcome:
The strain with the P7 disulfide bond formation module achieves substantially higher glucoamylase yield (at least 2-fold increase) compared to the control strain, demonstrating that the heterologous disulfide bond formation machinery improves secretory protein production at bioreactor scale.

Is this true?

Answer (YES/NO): YES